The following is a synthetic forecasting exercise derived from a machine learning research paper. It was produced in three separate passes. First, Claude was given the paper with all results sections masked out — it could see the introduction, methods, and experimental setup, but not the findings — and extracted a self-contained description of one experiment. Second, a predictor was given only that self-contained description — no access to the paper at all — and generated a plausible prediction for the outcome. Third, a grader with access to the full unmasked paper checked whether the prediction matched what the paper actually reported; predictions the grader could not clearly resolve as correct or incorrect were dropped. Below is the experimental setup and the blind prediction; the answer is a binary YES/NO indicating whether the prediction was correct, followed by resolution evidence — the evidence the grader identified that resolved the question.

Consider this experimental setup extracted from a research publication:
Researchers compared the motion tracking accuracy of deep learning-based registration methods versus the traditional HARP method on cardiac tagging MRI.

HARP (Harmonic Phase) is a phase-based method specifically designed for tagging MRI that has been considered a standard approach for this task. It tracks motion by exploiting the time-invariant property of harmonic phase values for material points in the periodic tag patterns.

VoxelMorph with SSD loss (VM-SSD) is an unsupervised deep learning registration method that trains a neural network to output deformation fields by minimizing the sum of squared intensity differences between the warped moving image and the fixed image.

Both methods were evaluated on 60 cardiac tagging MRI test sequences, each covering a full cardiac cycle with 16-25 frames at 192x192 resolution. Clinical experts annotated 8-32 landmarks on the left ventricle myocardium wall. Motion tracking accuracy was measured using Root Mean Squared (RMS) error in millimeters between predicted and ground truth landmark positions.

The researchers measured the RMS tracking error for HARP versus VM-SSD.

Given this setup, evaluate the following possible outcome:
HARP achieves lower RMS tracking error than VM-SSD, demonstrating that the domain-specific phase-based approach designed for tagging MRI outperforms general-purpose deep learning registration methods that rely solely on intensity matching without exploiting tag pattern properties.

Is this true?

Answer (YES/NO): NO